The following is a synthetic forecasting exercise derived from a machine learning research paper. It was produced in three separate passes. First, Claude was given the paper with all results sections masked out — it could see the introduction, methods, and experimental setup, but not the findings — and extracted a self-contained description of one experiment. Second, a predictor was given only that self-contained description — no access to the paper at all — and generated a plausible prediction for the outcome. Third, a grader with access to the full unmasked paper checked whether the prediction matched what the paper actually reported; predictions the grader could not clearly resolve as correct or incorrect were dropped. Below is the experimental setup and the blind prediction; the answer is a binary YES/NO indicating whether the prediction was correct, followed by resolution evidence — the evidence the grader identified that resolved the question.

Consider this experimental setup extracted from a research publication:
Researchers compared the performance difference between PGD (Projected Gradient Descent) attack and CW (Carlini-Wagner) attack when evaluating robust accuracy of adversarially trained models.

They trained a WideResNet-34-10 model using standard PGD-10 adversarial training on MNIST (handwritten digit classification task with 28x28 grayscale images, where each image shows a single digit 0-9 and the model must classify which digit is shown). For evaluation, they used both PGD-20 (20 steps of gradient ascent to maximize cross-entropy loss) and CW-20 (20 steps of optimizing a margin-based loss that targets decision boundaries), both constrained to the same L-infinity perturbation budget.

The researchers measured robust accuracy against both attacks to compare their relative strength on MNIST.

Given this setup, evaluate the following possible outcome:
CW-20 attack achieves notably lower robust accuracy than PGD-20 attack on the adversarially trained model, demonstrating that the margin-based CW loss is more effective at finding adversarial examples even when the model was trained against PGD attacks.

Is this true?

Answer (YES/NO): NO